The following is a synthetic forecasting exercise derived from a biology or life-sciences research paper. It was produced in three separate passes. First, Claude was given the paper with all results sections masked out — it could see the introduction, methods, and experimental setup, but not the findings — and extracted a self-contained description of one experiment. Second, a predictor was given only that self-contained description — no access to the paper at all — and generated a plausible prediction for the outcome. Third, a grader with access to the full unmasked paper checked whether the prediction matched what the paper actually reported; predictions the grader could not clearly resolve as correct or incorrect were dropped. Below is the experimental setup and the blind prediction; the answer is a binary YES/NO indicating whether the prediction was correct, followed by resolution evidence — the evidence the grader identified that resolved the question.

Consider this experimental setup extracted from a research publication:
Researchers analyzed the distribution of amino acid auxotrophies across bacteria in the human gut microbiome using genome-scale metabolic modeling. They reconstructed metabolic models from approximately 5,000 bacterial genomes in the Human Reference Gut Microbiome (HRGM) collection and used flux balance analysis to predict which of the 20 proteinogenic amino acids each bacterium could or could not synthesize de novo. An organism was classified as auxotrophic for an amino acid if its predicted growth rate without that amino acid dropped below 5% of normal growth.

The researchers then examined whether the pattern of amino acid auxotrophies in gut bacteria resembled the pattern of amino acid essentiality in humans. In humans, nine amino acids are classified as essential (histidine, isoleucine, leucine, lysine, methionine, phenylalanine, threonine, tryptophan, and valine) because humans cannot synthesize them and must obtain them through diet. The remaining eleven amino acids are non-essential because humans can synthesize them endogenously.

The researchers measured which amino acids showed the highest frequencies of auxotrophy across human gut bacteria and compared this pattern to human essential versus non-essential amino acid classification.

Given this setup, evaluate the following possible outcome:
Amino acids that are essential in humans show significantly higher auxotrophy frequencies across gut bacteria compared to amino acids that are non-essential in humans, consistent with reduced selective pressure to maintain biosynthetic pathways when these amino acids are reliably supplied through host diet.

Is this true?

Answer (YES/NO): YES